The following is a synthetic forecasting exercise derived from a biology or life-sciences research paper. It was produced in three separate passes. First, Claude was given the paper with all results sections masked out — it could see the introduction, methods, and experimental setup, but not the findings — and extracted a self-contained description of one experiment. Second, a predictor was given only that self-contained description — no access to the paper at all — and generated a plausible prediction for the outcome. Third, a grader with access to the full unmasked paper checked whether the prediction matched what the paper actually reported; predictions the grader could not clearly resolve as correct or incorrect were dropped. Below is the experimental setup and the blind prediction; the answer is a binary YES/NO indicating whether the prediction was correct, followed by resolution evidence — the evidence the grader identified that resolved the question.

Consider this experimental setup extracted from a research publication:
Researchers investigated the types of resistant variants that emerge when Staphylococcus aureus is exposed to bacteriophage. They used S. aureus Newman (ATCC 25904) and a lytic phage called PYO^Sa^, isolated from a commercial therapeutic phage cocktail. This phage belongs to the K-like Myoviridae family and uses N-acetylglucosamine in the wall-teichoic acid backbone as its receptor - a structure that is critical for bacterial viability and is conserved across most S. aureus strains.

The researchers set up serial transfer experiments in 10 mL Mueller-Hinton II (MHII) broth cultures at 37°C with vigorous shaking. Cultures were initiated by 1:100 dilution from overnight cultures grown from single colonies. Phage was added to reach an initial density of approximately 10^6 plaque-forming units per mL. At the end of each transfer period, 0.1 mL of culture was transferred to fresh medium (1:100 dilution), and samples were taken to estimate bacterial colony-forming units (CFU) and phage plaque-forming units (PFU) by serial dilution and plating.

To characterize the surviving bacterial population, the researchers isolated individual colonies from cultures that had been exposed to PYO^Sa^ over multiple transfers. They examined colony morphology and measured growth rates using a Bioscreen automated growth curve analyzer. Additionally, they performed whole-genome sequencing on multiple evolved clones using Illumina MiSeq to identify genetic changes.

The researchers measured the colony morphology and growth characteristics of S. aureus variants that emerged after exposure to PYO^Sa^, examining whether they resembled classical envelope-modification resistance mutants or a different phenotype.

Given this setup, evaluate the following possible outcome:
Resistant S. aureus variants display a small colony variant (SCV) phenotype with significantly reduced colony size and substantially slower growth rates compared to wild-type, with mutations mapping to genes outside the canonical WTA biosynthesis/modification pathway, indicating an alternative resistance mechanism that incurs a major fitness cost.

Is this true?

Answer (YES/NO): YES